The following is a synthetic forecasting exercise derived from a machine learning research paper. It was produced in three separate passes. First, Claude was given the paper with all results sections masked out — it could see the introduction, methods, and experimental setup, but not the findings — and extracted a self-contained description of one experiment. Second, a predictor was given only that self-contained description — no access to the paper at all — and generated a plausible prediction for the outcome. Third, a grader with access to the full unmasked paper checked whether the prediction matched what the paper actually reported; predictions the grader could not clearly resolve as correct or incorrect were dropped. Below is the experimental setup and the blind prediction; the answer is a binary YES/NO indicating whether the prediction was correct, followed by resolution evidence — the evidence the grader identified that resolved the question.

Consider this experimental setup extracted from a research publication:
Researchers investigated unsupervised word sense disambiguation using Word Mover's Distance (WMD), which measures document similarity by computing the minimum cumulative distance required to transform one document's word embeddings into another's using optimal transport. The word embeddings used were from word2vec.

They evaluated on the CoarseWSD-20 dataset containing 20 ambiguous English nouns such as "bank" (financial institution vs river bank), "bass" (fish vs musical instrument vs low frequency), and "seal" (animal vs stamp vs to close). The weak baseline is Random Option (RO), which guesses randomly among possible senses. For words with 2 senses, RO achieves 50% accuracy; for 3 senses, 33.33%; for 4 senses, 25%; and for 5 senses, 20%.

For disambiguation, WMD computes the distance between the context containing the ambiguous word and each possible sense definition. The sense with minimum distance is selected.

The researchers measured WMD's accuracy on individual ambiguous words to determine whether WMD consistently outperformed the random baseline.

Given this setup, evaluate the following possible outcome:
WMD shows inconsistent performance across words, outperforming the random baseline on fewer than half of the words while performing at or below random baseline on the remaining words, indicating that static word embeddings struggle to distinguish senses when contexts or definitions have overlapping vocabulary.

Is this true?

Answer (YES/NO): NO